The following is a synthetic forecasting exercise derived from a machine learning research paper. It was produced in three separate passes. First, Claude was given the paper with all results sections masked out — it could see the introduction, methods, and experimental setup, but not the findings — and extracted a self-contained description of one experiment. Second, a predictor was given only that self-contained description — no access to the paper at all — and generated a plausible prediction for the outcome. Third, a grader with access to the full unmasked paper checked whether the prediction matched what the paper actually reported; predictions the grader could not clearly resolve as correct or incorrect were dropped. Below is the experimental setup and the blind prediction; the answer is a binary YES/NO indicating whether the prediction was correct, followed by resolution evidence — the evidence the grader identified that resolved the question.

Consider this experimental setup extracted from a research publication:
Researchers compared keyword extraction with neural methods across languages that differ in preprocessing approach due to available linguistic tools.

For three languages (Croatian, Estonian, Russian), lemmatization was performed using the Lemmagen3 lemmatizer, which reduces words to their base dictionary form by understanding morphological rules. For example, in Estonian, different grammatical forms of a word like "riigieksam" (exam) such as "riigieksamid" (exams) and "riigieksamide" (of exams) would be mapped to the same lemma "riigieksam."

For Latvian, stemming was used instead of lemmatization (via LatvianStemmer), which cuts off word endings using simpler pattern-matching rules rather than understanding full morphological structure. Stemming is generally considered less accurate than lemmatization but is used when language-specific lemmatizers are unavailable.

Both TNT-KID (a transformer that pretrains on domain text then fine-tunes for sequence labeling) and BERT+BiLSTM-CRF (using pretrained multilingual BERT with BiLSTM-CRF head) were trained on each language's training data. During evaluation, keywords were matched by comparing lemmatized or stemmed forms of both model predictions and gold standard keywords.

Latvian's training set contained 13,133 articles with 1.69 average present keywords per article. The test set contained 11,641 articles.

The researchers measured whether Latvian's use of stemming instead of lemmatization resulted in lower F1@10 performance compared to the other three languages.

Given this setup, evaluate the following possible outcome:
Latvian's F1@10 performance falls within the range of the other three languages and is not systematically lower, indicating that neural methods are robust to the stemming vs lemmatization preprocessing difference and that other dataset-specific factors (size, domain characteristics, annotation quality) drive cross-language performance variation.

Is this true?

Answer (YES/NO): YES